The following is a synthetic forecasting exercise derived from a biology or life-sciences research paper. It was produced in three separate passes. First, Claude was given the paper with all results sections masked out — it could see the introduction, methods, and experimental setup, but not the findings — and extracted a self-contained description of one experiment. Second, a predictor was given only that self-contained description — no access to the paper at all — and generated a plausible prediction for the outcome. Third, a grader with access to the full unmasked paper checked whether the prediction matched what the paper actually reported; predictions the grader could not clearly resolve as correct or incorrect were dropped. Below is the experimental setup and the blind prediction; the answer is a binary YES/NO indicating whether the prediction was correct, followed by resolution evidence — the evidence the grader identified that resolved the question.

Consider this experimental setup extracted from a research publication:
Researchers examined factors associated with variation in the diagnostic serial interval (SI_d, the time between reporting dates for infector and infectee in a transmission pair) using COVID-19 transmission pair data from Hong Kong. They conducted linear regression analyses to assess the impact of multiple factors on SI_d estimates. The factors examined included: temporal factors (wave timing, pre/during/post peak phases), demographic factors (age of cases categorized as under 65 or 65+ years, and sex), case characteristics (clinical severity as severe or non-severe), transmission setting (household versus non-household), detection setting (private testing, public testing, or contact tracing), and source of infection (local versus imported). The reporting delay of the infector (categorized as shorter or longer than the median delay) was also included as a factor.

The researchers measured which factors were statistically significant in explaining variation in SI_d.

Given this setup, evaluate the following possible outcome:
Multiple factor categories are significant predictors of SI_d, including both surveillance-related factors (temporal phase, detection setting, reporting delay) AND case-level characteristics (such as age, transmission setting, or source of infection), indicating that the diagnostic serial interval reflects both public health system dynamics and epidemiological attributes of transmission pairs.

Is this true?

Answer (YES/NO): YES